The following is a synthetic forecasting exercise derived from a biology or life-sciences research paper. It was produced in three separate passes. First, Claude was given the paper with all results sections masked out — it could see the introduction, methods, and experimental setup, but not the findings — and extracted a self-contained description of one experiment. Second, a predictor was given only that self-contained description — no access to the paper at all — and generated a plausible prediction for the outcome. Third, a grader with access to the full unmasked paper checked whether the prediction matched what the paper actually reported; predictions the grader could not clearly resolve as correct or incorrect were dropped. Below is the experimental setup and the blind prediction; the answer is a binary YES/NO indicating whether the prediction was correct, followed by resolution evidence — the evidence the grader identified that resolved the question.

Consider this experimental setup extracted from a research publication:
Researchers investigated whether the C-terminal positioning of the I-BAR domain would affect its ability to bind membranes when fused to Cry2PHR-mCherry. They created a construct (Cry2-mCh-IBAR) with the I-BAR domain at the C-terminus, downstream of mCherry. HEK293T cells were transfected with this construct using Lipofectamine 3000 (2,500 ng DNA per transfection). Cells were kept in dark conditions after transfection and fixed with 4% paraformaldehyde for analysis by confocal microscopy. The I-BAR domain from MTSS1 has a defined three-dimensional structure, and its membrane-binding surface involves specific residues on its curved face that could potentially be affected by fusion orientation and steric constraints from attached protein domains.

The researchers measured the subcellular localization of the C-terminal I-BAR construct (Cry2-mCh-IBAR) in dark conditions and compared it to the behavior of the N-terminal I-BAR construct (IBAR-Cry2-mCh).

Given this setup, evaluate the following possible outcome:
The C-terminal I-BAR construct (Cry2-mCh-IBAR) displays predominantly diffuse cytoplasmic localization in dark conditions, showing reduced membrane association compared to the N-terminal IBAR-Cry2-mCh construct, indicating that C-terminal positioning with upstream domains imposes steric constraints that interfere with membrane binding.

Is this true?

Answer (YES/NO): NO